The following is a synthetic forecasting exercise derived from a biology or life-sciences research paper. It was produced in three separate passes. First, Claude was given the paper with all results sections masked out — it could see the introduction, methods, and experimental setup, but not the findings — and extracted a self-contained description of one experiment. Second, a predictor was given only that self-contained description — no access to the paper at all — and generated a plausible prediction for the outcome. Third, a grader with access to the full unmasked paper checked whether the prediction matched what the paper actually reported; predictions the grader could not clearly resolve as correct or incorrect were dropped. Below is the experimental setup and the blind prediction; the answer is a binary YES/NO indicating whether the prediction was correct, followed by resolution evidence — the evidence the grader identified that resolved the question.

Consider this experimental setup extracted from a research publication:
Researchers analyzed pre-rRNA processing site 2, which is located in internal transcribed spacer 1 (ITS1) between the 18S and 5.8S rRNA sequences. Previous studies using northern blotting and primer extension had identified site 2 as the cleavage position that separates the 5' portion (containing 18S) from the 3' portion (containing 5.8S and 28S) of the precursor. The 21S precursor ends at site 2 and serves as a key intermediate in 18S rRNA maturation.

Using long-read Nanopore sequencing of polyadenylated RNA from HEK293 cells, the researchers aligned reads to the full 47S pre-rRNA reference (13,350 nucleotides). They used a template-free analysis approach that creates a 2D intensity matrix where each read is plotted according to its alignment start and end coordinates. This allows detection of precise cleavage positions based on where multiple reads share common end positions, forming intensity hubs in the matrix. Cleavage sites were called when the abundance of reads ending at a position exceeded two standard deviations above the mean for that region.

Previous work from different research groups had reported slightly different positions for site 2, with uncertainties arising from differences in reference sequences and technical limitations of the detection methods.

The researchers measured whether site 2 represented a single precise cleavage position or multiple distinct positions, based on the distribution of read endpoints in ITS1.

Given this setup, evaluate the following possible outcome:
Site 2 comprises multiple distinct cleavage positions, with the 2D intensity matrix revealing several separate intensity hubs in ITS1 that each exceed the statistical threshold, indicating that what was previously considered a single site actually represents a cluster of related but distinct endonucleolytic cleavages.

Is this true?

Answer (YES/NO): YES